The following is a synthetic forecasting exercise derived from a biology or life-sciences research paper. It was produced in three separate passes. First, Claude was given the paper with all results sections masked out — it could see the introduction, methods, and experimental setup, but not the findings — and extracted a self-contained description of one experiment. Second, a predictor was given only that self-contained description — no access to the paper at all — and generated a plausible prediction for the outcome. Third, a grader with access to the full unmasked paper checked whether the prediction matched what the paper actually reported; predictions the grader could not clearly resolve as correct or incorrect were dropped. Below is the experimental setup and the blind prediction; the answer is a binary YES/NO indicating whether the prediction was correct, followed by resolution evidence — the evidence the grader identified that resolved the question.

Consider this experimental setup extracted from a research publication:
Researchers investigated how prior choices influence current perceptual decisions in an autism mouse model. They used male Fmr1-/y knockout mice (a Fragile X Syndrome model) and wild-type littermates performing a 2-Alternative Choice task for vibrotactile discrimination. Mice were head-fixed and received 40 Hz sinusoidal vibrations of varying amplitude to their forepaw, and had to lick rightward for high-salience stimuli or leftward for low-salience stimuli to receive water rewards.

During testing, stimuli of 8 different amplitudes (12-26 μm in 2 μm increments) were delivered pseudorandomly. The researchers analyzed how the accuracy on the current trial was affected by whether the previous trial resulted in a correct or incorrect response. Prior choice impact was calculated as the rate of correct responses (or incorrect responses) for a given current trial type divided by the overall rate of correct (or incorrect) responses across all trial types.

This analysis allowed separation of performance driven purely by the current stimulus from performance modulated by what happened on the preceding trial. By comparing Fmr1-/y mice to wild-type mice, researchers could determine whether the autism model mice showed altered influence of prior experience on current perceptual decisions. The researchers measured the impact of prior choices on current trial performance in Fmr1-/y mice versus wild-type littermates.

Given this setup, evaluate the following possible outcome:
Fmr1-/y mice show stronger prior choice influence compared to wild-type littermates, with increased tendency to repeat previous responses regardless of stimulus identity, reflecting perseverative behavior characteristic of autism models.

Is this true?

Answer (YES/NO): NO